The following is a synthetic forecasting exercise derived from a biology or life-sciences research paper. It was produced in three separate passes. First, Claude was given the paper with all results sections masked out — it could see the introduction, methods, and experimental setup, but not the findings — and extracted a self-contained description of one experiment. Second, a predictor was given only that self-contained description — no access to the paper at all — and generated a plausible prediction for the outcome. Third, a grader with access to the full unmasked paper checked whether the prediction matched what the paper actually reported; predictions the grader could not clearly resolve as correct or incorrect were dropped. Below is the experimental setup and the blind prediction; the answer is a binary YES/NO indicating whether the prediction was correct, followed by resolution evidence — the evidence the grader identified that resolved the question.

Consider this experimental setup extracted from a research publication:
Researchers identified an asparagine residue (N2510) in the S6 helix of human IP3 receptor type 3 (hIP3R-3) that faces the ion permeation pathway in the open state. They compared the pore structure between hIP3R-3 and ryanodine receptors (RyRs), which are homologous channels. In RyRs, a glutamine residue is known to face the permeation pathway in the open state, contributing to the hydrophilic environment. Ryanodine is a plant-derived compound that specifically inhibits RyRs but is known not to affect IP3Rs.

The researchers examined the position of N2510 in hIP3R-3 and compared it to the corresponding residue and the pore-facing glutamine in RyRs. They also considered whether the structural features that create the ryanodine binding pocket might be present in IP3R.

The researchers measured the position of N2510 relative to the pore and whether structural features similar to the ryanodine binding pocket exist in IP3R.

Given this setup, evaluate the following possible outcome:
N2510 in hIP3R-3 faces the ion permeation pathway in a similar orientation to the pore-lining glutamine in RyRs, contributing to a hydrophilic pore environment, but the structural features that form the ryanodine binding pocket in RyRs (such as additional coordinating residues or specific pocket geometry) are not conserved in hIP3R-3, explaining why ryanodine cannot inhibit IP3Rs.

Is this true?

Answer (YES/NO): YES